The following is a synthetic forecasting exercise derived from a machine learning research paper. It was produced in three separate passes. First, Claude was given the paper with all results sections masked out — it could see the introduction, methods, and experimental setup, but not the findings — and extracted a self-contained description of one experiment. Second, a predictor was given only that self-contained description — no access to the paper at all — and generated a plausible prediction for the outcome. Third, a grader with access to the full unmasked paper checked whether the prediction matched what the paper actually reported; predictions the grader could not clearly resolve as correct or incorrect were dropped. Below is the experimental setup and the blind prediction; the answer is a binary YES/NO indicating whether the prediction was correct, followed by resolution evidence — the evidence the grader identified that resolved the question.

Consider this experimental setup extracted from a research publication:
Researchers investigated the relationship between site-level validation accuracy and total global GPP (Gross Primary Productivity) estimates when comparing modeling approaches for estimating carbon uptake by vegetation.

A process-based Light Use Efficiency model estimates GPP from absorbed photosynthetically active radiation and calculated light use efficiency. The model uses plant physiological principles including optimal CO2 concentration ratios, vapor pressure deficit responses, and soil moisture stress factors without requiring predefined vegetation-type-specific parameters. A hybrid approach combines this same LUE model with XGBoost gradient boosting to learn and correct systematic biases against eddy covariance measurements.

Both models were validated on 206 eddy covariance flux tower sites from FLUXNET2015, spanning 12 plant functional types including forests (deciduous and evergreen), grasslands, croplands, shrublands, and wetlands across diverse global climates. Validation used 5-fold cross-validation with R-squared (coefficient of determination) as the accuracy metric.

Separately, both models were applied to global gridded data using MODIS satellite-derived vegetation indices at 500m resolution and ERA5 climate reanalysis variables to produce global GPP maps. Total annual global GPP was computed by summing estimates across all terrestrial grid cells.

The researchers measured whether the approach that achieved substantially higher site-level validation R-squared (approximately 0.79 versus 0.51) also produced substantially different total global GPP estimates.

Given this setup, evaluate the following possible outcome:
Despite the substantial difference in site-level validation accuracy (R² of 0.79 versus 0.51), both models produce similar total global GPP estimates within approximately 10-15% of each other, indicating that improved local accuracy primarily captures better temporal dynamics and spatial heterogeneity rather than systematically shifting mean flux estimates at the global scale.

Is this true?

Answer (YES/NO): YES